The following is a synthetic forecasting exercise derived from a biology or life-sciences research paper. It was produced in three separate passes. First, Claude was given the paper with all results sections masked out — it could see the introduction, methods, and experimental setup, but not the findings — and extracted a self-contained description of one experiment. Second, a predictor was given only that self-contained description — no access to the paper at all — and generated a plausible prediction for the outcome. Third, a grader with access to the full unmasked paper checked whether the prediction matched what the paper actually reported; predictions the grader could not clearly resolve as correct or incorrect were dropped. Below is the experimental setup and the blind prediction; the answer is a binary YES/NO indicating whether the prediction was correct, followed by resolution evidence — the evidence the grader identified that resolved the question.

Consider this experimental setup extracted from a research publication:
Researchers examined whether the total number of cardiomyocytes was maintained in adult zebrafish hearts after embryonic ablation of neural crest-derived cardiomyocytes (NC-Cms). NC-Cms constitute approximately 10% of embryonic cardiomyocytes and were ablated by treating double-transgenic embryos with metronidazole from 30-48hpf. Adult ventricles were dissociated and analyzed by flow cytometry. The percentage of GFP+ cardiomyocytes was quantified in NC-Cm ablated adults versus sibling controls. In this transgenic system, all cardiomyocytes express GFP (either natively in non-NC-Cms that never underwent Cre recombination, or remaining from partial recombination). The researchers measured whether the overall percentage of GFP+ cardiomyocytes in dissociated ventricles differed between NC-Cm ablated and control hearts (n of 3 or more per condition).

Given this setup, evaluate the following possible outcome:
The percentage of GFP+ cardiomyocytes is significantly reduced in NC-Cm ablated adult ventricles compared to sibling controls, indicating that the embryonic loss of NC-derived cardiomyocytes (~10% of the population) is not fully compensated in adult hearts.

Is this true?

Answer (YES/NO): NO